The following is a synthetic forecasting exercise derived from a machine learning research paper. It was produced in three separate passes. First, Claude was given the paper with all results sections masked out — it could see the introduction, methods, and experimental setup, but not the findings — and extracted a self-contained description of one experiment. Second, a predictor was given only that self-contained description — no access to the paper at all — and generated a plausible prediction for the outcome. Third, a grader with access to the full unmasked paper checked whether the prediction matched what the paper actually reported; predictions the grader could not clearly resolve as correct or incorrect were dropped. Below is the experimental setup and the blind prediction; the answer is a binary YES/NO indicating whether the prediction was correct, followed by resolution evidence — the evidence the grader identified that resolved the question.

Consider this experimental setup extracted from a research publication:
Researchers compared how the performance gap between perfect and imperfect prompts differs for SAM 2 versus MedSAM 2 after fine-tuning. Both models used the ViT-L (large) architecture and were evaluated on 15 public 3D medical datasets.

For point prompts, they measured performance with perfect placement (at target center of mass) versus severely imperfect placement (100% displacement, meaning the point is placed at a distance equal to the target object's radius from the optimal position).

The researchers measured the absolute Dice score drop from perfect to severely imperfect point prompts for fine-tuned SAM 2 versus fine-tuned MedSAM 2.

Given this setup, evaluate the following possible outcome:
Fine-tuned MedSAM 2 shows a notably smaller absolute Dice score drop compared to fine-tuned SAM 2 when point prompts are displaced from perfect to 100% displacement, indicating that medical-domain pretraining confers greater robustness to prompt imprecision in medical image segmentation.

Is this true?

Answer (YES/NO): NO